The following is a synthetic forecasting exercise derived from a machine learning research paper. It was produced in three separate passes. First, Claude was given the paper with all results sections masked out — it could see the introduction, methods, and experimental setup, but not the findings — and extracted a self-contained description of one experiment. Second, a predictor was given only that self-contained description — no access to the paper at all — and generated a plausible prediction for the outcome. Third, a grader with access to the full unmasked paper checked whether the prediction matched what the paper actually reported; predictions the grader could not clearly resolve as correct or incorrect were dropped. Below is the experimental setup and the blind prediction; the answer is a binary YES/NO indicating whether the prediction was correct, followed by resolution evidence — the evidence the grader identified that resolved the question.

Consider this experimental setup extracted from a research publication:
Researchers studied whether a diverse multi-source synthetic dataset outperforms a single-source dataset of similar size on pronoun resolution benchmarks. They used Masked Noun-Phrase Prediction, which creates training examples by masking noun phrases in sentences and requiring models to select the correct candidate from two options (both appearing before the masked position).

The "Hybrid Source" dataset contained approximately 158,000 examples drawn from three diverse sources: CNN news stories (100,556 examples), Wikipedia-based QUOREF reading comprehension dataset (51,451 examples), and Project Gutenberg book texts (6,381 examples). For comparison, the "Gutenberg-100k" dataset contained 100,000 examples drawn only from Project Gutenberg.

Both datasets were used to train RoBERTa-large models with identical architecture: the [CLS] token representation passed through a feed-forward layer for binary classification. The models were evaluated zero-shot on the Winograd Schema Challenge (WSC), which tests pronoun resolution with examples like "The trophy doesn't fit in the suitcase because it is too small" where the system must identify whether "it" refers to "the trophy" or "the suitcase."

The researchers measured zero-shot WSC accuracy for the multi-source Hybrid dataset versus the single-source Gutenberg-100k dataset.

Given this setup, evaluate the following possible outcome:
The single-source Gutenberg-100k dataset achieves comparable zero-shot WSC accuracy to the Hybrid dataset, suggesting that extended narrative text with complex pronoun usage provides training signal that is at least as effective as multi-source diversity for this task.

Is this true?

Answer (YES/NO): NO